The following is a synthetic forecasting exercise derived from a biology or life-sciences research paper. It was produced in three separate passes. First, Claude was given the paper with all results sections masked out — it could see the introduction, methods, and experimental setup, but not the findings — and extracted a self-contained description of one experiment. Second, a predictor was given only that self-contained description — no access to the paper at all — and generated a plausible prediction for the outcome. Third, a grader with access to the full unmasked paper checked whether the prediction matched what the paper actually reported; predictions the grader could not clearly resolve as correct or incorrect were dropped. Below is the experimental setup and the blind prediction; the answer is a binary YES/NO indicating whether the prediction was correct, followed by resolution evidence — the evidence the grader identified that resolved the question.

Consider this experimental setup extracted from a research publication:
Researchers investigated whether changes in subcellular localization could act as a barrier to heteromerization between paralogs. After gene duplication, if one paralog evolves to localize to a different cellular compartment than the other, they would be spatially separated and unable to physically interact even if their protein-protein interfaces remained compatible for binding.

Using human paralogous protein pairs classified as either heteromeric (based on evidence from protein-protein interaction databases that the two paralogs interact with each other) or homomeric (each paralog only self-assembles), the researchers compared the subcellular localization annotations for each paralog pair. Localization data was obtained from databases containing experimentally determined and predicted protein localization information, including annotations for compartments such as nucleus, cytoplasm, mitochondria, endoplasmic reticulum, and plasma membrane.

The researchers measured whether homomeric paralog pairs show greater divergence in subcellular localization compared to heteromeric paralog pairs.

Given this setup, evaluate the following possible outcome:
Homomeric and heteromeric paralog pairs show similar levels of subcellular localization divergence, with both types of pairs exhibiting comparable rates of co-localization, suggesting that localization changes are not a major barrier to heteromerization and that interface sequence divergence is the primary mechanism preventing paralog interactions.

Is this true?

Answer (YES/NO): NO